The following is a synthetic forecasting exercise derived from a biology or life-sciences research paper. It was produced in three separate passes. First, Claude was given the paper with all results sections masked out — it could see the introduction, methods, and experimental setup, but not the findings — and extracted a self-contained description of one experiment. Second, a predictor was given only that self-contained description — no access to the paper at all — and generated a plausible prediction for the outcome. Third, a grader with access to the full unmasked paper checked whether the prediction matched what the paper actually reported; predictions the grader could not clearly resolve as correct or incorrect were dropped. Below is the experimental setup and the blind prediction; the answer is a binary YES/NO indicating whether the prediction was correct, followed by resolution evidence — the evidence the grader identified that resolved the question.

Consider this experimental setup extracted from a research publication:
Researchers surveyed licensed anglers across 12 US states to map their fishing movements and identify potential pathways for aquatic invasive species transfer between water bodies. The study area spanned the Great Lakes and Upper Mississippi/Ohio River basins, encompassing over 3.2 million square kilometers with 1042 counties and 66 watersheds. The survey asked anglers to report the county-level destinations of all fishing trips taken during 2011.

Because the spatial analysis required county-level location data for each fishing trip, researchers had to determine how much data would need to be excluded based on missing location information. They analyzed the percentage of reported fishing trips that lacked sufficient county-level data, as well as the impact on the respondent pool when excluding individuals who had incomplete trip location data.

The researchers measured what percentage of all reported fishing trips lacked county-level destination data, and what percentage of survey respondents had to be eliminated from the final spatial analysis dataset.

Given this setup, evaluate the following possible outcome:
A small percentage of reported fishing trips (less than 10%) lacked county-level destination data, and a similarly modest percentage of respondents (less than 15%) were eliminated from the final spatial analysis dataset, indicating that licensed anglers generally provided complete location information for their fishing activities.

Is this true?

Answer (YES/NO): NO